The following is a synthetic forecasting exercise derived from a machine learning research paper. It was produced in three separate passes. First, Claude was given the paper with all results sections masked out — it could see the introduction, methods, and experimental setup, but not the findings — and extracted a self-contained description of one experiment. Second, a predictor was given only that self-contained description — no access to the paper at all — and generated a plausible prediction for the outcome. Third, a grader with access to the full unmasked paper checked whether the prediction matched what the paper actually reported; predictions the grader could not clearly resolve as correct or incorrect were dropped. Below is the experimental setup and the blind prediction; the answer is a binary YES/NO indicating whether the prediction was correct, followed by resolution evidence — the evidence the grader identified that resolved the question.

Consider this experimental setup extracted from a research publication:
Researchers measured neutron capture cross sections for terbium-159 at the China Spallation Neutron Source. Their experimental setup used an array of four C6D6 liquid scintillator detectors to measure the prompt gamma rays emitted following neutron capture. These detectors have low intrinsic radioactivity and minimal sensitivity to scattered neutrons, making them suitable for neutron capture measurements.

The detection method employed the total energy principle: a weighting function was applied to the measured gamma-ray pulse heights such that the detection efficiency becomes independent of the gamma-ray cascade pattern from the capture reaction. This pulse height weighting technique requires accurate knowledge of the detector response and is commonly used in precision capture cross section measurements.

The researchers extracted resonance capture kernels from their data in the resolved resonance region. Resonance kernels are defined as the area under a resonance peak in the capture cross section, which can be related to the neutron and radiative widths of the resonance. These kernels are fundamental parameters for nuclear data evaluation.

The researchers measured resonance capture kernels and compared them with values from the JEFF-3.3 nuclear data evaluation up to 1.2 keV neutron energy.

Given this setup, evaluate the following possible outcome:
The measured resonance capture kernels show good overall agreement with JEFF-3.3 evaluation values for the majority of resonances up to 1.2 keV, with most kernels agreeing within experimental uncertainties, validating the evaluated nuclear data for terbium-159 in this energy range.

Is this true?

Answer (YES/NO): NO